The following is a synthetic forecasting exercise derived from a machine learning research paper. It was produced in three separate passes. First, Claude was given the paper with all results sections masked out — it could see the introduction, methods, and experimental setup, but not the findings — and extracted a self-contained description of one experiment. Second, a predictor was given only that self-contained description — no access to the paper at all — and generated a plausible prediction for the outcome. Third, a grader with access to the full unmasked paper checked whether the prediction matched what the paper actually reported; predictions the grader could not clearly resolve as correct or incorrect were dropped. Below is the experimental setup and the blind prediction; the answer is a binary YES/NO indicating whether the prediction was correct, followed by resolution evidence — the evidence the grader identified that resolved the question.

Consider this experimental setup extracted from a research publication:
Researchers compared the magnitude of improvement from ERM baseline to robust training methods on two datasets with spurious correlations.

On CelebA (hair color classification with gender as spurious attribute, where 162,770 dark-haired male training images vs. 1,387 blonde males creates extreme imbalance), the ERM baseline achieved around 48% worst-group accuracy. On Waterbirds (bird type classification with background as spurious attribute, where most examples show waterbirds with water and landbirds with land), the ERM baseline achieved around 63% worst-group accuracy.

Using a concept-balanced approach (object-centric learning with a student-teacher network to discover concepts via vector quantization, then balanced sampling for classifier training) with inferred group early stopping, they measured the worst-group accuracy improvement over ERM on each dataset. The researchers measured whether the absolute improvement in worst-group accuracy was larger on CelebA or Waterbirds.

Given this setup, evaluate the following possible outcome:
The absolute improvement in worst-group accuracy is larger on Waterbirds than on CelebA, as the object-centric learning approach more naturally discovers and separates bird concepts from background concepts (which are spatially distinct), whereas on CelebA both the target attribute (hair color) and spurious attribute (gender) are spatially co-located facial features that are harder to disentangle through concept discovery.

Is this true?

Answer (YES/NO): NO